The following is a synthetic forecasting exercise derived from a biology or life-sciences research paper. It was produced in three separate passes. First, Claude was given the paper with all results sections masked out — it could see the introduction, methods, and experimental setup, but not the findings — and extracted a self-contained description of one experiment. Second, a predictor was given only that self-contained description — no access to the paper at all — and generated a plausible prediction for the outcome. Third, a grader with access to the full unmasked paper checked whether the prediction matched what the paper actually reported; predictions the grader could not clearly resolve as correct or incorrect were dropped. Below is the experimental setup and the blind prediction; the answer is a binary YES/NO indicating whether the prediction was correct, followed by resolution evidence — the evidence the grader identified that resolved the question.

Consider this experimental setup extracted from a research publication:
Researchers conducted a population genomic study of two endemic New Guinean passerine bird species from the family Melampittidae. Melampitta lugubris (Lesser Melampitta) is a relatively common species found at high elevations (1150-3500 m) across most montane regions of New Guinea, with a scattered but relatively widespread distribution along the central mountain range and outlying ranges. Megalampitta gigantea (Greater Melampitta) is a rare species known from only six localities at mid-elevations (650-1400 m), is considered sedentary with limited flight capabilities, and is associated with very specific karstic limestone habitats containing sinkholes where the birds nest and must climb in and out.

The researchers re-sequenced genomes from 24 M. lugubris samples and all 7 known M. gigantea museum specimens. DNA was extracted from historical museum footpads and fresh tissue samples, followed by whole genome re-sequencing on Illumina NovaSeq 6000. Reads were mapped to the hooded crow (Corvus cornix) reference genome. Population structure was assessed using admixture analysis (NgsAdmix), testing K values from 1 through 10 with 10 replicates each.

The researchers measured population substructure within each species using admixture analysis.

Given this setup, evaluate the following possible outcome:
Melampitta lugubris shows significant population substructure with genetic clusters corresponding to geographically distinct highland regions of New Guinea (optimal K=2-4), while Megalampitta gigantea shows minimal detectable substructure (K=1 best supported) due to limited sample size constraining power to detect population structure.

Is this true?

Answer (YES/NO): NO